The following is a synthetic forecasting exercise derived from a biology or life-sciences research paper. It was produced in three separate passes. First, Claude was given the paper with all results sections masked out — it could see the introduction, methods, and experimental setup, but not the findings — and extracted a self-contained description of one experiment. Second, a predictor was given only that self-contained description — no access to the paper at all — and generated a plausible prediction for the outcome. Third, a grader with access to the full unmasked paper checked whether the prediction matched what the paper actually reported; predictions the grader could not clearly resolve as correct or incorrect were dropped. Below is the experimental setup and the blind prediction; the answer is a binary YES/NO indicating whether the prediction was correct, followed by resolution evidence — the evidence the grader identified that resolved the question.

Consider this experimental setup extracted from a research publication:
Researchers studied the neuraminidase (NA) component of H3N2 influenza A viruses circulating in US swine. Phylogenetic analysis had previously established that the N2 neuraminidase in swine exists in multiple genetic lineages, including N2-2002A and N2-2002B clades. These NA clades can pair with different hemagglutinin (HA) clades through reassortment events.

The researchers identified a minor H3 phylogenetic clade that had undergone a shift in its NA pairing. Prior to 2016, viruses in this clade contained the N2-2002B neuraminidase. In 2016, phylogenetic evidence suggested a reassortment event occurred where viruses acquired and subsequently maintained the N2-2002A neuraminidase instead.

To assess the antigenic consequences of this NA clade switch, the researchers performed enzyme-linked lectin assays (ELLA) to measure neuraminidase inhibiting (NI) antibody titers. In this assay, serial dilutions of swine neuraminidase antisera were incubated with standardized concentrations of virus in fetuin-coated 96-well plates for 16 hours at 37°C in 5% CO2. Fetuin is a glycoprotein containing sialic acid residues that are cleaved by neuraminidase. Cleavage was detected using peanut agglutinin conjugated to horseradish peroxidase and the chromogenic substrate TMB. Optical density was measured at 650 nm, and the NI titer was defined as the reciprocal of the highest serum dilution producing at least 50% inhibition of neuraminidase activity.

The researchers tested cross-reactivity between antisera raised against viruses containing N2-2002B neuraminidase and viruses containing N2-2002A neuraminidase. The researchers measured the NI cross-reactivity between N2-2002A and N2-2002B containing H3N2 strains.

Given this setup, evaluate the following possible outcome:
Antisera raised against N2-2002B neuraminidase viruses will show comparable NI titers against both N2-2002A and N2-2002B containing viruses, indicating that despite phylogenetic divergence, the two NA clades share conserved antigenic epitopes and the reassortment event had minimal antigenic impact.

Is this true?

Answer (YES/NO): NO